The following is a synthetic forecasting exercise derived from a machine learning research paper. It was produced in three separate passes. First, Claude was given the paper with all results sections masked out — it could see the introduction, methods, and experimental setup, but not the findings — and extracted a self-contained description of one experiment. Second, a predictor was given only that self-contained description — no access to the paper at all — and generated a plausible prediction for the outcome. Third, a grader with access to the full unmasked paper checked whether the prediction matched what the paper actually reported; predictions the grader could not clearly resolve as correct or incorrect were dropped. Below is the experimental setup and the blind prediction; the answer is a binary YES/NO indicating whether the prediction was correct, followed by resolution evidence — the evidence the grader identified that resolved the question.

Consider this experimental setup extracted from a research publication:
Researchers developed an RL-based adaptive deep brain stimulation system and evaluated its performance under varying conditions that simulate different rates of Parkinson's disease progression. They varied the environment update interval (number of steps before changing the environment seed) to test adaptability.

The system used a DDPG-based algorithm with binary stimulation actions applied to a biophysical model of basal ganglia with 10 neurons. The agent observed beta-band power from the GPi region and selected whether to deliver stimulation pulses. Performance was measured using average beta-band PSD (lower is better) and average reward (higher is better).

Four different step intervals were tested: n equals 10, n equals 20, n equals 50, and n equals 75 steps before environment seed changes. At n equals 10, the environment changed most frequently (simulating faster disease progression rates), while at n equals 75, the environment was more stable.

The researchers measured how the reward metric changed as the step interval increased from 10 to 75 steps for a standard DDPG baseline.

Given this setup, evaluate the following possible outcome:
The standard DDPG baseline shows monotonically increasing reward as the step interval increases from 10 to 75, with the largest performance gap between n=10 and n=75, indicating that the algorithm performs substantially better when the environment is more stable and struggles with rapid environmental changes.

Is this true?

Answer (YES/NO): NO